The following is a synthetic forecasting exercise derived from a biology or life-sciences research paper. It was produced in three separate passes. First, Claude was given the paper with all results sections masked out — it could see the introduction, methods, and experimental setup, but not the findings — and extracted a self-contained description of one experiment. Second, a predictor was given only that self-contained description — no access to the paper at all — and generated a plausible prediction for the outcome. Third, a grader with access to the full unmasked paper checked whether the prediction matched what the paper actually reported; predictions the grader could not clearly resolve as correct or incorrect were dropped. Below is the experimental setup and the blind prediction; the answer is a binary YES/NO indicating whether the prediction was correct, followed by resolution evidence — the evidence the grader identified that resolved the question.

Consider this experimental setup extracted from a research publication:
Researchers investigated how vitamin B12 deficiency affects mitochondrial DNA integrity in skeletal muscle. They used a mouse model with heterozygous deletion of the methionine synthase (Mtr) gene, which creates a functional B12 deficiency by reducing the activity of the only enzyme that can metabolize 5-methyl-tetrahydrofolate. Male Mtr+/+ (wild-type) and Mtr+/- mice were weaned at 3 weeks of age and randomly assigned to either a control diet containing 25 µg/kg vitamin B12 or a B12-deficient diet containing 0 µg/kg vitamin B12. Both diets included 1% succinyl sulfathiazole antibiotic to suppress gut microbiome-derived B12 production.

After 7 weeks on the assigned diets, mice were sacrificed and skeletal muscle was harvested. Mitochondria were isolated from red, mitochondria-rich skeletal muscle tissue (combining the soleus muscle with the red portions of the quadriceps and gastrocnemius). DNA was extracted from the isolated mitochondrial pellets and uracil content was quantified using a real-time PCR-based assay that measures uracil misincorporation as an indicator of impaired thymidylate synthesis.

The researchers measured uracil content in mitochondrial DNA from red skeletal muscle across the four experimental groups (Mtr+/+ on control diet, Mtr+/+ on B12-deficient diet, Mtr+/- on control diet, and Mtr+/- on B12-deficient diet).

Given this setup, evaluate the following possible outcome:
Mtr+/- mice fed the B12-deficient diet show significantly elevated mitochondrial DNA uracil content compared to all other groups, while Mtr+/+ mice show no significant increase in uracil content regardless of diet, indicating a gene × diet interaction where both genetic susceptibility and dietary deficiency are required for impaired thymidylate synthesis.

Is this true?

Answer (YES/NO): NO